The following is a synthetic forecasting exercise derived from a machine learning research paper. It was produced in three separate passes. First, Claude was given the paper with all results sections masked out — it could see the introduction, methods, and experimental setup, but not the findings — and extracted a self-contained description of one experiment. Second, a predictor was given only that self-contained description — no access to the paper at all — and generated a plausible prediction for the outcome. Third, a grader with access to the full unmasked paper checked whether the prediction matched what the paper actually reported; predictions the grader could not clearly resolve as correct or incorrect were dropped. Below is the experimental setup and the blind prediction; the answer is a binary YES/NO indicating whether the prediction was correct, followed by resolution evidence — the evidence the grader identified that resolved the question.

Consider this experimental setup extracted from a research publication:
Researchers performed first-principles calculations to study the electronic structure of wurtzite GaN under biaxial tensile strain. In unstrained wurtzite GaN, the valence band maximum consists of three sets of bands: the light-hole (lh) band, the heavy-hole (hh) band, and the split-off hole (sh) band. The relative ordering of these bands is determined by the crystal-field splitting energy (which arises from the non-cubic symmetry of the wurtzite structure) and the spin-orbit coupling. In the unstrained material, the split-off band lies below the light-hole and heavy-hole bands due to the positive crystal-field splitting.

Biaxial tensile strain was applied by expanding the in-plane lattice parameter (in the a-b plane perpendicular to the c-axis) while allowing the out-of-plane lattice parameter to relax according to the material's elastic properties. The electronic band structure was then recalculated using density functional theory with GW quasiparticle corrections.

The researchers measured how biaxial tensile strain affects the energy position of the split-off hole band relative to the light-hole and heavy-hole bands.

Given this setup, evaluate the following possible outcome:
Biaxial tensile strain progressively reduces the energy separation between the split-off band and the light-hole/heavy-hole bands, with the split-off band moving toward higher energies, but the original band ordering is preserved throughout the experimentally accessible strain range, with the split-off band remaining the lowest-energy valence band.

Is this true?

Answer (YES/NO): NO